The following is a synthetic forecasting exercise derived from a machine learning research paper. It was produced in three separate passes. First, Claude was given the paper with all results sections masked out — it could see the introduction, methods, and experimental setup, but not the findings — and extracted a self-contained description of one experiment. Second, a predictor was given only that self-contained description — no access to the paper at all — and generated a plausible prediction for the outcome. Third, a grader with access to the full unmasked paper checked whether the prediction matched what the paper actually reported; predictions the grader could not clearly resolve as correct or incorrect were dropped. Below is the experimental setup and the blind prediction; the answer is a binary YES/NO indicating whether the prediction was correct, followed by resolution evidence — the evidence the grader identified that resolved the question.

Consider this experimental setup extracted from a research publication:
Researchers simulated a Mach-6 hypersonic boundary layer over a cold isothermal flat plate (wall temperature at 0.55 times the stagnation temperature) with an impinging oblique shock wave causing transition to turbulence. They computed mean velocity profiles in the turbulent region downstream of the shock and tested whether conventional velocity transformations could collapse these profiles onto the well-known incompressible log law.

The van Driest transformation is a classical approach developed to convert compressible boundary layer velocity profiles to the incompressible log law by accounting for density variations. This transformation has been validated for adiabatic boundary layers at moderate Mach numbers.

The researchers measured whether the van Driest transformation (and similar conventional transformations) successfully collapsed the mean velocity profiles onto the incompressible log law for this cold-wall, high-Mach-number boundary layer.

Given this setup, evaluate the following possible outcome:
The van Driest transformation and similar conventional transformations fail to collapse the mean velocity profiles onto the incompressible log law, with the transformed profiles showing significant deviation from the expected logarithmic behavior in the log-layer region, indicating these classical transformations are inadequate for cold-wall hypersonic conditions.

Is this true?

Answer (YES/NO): YES